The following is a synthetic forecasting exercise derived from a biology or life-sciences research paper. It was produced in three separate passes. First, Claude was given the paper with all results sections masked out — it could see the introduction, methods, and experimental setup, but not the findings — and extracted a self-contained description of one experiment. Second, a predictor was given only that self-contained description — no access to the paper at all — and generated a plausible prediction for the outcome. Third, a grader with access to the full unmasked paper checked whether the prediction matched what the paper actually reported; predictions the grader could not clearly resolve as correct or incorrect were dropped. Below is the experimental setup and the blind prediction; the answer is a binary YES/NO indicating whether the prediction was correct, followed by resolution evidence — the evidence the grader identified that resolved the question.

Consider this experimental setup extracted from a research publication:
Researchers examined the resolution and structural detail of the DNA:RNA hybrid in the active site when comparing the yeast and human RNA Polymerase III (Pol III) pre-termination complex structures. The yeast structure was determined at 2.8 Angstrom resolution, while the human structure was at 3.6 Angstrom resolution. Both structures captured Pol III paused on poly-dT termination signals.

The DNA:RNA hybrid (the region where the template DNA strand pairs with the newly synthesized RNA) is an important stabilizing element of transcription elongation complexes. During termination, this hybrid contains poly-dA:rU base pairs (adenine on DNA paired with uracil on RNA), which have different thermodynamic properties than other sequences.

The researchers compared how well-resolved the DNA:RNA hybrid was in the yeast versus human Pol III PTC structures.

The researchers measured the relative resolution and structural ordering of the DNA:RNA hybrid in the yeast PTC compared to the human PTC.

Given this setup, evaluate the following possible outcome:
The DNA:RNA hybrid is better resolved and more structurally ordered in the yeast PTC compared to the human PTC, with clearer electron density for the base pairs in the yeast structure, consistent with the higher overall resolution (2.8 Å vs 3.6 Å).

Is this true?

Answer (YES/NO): YES